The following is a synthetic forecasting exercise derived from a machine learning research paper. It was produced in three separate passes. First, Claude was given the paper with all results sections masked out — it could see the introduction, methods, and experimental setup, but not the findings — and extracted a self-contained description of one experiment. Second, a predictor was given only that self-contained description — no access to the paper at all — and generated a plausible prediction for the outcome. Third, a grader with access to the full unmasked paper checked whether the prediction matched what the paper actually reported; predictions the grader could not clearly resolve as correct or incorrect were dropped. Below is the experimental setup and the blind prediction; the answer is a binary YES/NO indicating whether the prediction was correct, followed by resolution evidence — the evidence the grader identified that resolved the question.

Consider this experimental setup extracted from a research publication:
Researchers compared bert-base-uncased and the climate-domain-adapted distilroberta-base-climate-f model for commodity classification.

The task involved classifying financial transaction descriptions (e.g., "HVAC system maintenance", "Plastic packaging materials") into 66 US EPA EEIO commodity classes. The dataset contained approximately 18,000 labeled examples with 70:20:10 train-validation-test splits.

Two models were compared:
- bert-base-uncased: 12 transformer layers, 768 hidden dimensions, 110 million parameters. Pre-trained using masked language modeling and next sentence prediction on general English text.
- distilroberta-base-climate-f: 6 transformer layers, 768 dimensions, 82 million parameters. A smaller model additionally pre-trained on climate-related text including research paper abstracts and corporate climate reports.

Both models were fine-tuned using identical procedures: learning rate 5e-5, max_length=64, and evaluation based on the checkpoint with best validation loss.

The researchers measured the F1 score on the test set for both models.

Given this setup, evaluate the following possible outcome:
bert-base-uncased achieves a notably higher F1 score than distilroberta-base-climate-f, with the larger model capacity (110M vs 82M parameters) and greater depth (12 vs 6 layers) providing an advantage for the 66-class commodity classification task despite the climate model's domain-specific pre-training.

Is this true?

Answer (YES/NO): NO